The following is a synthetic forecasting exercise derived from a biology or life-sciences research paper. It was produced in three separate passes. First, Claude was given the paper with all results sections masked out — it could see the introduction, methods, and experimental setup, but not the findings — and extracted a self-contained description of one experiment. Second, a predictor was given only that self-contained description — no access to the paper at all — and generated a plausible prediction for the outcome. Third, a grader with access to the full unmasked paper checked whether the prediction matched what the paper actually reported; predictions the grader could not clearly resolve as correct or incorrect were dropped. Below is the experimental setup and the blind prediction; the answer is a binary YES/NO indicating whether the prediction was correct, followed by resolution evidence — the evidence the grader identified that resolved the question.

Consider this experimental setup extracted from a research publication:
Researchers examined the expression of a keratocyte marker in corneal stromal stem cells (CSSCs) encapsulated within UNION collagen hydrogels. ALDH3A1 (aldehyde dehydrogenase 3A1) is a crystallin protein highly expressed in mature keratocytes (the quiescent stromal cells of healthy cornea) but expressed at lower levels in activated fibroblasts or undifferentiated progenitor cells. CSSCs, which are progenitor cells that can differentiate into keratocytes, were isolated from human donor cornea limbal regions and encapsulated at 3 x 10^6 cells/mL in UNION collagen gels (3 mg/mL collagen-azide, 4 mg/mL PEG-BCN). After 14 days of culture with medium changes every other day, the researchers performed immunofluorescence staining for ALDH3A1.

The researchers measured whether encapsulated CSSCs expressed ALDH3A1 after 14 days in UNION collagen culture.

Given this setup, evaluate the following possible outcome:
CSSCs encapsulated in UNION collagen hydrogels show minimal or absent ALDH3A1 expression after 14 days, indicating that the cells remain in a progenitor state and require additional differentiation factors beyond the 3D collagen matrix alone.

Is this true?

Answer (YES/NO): NO